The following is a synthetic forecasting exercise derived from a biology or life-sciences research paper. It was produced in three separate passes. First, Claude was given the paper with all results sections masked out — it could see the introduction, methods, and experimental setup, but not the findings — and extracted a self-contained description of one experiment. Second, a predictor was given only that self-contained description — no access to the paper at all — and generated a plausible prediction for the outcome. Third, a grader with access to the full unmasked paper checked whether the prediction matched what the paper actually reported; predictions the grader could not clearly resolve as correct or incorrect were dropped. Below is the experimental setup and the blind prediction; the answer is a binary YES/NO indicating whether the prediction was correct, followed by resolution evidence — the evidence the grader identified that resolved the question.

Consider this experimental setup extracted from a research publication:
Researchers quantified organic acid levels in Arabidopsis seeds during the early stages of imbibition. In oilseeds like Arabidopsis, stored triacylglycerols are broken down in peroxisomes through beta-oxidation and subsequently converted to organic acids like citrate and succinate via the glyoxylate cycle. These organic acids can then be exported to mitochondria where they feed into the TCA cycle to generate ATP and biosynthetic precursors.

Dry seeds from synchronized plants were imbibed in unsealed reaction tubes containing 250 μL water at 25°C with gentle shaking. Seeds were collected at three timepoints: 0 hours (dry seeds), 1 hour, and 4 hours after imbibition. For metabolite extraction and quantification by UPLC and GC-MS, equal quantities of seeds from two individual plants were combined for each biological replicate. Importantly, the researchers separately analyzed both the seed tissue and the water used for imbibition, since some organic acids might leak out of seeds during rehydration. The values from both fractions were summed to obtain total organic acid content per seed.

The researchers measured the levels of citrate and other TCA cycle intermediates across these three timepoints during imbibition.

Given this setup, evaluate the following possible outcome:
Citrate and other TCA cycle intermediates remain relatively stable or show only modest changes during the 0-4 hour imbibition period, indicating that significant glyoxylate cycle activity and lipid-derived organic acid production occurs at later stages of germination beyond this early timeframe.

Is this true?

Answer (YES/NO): NO